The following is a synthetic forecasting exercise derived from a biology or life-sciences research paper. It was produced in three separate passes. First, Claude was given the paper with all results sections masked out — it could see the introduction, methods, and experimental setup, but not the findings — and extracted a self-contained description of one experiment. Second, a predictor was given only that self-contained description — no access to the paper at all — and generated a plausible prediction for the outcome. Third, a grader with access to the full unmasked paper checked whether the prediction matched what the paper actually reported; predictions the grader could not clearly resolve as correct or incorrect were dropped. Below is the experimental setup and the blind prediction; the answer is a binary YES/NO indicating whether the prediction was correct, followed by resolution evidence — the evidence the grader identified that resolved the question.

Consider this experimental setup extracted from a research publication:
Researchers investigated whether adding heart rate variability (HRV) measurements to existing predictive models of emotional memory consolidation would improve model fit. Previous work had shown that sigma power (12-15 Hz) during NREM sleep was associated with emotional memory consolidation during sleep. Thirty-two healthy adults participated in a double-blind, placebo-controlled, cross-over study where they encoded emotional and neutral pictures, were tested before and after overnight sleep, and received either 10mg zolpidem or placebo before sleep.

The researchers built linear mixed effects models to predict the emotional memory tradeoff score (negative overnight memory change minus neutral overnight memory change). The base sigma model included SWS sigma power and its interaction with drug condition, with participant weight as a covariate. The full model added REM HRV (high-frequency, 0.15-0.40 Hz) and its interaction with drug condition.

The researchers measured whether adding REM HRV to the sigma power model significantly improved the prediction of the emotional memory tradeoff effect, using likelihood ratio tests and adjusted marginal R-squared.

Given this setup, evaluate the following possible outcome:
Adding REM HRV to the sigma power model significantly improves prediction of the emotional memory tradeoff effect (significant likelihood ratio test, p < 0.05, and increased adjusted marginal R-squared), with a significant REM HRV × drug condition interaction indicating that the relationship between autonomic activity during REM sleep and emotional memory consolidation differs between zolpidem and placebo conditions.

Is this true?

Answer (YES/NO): NO